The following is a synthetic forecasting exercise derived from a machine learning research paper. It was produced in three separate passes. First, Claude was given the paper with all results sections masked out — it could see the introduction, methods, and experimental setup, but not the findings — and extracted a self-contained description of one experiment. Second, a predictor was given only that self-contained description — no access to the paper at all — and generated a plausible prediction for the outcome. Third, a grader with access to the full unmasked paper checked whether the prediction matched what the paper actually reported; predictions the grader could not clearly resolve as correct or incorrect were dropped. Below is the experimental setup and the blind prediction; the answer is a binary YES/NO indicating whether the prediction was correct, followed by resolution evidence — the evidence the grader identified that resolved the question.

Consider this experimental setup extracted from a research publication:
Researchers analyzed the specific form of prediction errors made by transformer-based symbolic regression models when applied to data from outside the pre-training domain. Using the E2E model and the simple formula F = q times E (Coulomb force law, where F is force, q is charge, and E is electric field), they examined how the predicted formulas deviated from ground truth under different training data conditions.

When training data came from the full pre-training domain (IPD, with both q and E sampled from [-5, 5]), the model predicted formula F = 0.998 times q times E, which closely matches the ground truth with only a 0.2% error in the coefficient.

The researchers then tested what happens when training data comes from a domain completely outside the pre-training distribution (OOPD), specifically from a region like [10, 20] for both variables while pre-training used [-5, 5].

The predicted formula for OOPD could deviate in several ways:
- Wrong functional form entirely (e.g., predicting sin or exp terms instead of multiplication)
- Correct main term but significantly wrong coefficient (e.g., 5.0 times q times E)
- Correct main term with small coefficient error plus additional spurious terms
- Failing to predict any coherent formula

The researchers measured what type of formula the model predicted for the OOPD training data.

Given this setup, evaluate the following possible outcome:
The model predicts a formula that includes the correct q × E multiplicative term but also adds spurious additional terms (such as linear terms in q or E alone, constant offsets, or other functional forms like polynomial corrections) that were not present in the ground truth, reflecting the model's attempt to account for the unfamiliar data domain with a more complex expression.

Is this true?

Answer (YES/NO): YES